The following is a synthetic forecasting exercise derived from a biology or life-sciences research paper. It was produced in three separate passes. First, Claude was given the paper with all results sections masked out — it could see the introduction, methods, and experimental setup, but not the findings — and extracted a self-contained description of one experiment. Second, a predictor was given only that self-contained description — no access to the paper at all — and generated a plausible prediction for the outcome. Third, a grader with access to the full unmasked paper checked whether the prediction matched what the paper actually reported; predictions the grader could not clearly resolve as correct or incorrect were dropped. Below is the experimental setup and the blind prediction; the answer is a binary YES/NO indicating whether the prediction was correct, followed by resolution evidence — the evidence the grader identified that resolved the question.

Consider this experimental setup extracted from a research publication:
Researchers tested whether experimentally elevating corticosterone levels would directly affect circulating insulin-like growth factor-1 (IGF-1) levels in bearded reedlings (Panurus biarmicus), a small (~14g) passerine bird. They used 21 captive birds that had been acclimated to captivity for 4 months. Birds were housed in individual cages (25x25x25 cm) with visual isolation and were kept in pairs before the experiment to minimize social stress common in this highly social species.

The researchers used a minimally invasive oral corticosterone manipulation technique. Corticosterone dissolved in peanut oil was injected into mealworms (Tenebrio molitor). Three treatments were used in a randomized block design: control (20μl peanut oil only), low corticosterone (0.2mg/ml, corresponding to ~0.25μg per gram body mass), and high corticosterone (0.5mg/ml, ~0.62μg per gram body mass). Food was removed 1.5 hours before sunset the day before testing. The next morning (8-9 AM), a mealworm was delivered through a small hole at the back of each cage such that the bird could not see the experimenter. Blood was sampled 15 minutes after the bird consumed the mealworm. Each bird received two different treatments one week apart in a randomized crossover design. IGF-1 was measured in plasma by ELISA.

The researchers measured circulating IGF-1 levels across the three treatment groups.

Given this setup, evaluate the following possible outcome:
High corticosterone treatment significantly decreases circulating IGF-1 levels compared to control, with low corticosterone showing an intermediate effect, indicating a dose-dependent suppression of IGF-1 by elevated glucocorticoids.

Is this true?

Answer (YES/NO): NO